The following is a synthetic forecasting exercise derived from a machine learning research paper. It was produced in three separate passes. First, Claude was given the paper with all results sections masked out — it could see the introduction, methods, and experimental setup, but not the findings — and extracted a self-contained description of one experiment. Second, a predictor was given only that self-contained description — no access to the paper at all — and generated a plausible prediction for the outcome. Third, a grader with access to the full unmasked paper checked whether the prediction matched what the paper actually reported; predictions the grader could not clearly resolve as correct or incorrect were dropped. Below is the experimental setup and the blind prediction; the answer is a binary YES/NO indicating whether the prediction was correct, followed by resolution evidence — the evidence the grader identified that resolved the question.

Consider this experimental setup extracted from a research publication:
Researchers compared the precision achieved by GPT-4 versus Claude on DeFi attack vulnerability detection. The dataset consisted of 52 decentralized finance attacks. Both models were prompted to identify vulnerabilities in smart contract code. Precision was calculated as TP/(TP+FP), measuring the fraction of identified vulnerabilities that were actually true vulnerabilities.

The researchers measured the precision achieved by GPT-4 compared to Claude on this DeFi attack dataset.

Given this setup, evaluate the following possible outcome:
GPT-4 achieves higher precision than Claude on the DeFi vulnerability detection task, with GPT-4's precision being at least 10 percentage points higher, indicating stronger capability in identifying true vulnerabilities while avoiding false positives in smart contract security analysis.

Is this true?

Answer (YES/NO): NO